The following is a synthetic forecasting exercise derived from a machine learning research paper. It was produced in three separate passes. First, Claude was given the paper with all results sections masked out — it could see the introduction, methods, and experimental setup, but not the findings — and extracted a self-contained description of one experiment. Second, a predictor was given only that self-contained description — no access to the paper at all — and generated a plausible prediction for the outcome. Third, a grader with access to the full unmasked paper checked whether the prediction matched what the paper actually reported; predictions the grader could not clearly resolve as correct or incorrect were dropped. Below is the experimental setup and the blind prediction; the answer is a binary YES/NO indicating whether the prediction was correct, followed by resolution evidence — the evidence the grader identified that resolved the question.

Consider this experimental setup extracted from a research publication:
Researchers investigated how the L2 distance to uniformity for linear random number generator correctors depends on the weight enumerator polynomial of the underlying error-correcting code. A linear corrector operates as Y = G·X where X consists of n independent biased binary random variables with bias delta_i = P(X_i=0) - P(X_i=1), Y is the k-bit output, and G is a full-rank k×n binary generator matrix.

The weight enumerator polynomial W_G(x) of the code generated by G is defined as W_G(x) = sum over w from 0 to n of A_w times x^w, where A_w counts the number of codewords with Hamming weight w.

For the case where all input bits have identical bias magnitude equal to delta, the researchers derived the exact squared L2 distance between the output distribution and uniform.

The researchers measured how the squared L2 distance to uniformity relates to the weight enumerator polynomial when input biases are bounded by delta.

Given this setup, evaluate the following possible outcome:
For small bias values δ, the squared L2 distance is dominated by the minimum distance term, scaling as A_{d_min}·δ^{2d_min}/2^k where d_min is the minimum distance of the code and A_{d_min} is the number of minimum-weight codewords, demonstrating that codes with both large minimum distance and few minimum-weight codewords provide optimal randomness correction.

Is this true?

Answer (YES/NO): YES